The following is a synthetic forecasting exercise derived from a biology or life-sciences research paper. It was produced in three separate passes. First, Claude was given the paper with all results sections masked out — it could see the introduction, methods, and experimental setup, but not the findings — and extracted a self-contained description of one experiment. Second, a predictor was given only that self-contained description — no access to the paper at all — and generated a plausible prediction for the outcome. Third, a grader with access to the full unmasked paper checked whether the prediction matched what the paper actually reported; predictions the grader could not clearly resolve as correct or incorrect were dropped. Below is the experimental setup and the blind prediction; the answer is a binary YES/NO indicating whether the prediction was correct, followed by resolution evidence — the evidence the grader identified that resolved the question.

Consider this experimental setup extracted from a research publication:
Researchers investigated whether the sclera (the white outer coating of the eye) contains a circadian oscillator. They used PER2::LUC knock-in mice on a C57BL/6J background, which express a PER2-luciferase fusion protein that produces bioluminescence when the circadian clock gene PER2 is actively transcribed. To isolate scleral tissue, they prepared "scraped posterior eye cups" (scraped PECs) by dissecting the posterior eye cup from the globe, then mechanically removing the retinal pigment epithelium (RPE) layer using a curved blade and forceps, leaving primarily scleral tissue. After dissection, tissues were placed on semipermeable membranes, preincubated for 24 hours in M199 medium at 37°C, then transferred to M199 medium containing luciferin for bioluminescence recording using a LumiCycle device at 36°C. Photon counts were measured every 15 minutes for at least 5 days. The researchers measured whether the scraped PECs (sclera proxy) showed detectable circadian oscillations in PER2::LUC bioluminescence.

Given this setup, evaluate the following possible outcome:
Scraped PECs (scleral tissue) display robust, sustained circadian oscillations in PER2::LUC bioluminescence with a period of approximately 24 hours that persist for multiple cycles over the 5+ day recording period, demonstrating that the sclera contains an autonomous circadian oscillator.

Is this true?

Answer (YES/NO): NO